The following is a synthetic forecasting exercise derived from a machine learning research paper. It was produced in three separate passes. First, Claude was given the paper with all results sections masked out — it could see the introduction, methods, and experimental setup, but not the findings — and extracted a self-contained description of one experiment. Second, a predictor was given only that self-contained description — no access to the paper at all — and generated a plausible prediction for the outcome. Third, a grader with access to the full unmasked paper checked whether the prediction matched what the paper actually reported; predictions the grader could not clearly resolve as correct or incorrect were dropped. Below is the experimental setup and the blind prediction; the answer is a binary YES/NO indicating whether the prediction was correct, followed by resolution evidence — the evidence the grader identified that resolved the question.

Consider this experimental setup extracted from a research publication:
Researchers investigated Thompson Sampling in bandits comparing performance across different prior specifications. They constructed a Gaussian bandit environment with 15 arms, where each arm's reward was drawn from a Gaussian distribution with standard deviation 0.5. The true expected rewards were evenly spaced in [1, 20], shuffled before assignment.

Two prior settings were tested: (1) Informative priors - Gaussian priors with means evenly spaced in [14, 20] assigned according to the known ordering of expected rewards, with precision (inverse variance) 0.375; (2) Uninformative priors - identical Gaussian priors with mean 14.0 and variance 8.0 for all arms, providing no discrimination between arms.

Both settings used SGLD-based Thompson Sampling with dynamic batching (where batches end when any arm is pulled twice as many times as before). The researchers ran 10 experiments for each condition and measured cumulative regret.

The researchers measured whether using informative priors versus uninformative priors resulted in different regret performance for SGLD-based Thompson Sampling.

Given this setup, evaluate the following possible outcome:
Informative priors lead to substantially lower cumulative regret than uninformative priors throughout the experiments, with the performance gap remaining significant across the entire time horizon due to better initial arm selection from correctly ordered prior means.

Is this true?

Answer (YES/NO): NO